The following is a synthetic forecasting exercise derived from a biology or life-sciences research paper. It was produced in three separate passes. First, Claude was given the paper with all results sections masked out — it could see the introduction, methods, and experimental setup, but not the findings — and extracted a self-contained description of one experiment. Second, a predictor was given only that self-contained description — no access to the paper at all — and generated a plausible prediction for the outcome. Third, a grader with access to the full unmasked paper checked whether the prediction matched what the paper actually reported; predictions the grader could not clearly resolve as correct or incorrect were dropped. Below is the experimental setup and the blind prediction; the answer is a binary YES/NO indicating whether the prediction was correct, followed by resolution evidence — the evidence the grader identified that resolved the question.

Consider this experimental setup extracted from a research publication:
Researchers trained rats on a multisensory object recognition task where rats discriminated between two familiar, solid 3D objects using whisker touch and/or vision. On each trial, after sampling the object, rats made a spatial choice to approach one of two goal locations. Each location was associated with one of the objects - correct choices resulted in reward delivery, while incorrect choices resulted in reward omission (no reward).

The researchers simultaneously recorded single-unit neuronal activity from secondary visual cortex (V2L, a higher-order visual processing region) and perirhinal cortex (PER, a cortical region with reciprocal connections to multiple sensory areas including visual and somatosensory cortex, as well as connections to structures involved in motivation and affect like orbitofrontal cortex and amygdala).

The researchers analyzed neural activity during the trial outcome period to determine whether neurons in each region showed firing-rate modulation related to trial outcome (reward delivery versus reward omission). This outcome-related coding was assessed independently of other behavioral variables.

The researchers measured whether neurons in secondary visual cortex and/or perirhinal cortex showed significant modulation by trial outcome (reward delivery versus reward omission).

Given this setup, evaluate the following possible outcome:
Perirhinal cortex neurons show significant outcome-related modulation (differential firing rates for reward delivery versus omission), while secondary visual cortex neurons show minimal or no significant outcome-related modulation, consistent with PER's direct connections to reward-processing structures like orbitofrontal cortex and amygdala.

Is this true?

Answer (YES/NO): YES